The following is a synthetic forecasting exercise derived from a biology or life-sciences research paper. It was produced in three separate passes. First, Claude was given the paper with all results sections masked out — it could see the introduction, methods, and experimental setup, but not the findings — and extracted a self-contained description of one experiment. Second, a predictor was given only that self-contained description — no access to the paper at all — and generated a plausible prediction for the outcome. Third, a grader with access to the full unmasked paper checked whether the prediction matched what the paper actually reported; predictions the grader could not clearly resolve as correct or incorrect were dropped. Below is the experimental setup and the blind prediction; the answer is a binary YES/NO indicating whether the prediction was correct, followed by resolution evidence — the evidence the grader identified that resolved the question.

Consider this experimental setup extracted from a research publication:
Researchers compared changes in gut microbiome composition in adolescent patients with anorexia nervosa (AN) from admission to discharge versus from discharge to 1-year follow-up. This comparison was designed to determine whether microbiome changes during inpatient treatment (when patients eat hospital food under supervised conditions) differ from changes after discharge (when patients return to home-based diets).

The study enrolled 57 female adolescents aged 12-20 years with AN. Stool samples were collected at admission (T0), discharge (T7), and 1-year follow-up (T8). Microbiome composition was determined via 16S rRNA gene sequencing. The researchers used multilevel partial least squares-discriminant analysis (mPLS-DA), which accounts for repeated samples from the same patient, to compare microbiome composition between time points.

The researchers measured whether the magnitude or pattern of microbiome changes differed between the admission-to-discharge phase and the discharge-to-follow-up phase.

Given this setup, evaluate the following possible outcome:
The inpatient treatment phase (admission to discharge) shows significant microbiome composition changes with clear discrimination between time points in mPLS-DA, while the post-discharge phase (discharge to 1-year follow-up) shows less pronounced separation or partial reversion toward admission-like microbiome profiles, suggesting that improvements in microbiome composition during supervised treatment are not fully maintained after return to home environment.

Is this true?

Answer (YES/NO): NO